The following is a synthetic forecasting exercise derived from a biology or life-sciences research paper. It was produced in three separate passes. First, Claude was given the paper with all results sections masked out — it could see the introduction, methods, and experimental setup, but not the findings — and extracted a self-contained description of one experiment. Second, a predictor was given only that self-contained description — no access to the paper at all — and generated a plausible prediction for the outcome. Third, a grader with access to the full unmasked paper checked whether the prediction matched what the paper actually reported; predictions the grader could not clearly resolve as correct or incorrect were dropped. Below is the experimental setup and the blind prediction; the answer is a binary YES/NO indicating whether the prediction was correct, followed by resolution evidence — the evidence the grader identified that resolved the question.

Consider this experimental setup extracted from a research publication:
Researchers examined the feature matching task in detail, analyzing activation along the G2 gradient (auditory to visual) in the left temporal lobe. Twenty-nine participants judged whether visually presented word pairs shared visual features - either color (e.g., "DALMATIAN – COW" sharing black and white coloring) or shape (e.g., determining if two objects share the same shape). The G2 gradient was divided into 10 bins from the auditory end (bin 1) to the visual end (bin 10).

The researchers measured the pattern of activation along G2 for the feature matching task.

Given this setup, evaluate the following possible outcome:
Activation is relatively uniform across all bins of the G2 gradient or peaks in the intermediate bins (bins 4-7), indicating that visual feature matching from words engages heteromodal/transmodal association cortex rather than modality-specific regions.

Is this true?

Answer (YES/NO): NO